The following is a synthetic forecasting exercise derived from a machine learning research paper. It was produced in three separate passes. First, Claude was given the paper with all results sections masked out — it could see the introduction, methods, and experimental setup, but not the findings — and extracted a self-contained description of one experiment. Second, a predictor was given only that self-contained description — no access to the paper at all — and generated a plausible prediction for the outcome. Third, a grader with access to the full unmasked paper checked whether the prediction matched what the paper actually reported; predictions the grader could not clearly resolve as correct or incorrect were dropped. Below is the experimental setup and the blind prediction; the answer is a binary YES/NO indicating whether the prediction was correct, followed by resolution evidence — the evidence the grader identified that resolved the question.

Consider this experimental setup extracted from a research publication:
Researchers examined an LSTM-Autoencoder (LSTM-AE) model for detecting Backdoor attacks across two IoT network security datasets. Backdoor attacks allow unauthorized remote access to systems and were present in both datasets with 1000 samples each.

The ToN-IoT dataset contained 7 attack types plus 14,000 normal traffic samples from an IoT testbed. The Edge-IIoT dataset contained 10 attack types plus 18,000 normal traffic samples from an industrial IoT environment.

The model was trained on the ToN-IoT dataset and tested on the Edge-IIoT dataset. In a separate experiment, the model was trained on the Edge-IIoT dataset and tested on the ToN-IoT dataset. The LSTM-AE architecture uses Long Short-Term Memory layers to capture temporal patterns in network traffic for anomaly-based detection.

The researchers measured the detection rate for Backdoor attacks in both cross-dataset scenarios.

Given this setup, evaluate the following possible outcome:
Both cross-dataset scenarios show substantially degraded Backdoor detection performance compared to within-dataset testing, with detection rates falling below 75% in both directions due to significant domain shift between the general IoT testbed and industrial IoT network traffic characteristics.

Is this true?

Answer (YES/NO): NO